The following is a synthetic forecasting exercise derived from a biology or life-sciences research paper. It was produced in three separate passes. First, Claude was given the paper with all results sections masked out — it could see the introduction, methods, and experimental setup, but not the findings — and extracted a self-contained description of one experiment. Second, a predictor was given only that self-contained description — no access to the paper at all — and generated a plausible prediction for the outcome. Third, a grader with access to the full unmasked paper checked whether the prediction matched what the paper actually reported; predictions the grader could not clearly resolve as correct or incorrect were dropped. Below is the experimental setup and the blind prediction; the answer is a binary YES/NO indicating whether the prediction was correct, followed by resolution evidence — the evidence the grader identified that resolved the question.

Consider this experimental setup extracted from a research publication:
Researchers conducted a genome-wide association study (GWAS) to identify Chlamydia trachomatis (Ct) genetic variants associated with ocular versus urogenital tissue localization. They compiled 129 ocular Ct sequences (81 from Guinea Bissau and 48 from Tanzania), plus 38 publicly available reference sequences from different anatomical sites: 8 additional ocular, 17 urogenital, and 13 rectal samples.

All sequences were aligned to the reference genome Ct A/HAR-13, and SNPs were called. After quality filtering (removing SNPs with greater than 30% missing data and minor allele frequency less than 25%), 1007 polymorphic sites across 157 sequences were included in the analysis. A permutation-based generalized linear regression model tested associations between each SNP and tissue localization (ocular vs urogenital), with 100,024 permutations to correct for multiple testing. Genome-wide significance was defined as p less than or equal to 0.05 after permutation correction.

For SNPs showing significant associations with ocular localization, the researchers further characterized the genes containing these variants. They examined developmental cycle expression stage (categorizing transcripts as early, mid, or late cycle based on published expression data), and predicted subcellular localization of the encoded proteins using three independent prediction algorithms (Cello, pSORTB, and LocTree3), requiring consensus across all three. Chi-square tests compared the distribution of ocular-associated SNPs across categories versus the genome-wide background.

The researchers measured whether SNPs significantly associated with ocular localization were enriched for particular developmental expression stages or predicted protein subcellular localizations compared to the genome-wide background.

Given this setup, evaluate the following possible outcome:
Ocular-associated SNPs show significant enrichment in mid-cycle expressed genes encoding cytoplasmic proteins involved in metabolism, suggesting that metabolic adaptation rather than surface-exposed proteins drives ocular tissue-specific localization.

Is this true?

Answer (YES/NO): NO